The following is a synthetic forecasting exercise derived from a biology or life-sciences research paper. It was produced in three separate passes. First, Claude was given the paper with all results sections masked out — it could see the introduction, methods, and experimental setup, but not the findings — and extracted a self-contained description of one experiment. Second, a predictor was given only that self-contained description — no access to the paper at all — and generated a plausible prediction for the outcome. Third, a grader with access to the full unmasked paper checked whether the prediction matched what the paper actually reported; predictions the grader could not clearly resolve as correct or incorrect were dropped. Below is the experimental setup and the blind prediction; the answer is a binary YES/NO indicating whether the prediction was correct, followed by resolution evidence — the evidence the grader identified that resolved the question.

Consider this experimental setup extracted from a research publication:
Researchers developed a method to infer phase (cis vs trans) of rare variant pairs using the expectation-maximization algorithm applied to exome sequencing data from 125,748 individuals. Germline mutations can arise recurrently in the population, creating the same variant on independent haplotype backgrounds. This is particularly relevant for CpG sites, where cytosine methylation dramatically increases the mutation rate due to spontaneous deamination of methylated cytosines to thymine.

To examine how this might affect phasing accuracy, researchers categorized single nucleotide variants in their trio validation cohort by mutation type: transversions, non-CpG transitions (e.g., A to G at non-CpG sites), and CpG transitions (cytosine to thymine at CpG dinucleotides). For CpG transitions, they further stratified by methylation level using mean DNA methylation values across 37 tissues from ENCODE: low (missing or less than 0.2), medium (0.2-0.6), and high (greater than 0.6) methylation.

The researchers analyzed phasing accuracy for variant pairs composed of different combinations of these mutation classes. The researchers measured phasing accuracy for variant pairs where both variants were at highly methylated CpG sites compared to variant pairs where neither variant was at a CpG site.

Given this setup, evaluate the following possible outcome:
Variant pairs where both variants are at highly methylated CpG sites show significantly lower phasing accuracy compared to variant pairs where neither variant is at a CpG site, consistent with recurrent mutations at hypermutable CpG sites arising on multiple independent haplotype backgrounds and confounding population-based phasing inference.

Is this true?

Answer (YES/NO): YES